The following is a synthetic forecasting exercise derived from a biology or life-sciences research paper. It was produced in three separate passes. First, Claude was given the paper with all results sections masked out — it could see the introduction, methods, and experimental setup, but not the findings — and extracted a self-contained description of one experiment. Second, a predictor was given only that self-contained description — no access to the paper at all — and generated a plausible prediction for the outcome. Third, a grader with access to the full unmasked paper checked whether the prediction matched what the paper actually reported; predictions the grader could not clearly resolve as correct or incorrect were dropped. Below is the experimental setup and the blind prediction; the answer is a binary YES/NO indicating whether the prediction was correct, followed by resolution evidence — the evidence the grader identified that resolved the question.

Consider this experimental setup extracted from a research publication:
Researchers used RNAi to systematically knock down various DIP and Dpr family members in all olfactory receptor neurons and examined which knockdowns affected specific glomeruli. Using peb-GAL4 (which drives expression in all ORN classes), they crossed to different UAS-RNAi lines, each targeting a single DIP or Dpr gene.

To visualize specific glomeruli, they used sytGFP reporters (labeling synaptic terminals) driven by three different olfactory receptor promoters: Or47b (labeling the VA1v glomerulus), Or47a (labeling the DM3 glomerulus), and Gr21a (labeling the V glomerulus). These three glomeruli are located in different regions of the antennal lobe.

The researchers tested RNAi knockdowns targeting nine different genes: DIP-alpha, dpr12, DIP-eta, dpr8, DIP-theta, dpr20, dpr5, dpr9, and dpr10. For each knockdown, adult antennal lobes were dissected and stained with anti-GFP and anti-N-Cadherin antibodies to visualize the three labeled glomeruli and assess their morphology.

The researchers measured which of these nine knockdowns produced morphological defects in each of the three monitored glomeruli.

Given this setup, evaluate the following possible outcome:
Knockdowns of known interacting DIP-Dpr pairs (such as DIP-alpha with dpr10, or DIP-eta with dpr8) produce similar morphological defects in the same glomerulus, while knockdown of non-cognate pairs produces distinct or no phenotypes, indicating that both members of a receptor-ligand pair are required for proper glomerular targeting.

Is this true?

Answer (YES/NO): NO